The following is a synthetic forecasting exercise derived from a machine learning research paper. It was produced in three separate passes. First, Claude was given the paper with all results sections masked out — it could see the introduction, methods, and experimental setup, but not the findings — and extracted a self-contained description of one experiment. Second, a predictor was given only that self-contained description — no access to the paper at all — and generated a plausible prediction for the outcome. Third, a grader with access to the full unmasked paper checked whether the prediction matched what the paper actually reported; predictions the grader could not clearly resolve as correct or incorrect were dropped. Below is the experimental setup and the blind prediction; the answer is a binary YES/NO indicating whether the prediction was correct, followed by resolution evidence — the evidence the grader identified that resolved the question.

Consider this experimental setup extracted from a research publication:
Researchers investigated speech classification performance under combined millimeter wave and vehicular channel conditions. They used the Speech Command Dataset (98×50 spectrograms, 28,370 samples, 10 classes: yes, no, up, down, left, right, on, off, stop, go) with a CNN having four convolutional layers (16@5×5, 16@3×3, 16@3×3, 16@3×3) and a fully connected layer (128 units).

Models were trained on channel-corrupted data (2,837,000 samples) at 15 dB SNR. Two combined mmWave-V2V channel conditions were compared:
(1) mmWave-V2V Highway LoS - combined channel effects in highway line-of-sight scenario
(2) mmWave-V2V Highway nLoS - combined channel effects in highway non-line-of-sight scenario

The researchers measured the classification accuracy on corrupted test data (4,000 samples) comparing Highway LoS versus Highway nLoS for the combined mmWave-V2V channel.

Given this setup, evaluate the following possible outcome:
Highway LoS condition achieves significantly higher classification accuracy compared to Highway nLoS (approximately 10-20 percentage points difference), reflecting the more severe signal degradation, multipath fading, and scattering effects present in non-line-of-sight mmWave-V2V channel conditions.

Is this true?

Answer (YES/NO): NO